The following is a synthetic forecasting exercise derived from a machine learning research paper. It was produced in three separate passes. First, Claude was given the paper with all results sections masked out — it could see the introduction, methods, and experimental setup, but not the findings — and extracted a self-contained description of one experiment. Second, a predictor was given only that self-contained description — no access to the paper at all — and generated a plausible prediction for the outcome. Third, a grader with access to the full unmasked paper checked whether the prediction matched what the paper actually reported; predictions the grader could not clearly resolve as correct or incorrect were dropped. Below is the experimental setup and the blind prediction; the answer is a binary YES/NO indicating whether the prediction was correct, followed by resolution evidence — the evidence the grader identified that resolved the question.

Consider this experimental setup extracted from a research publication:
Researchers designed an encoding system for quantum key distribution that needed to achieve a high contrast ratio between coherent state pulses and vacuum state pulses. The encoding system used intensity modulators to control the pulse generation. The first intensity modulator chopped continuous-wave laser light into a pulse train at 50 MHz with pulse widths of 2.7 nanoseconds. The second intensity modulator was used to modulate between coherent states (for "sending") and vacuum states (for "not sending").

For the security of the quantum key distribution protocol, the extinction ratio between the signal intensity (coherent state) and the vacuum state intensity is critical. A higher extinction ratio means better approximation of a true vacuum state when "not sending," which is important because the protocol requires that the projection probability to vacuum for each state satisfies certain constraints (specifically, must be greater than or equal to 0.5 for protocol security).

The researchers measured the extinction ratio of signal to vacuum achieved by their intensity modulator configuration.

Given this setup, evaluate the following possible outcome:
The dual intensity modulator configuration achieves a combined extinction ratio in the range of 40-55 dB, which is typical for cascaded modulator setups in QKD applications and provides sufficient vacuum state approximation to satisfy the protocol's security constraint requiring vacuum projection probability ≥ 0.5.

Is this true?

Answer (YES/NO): NO